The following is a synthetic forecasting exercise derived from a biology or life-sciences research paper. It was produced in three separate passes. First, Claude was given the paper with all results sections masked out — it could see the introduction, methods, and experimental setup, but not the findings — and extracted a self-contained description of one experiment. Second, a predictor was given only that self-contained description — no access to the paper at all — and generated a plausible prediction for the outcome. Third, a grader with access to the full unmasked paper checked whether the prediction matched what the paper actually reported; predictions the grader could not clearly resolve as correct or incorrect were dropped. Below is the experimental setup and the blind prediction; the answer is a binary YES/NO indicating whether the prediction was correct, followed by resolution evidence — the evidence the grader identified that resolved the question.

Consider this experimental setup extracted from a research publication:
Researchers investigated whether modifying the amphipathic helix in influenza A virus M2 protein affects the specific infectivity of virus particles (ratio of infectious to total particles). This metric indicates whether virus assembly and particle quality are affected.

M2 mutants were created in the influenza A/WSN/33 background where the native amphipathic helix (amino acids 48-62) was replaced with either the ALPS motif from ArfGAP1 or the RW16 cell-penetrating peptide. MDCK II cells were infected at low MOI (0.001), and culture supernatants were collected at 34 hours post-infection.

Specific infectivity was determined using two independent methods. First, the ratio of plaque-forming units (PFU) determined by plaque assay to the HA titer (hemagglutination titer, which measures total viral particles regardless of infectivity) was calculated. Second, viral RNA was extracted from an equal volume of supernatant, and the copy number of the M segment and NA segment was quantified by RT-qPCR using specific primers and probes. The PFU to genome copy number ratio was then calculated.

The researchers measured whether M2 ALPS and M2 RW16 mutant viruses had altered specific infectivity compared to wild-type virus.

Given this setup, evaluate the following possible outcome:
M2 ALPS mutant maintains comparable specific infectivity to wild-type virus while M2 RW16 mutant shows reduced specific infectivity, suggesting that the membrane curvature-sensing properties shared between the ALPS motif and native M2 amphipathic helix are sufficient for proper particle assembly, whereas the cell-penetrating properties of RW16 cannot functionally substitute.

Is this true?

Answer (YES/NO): NO